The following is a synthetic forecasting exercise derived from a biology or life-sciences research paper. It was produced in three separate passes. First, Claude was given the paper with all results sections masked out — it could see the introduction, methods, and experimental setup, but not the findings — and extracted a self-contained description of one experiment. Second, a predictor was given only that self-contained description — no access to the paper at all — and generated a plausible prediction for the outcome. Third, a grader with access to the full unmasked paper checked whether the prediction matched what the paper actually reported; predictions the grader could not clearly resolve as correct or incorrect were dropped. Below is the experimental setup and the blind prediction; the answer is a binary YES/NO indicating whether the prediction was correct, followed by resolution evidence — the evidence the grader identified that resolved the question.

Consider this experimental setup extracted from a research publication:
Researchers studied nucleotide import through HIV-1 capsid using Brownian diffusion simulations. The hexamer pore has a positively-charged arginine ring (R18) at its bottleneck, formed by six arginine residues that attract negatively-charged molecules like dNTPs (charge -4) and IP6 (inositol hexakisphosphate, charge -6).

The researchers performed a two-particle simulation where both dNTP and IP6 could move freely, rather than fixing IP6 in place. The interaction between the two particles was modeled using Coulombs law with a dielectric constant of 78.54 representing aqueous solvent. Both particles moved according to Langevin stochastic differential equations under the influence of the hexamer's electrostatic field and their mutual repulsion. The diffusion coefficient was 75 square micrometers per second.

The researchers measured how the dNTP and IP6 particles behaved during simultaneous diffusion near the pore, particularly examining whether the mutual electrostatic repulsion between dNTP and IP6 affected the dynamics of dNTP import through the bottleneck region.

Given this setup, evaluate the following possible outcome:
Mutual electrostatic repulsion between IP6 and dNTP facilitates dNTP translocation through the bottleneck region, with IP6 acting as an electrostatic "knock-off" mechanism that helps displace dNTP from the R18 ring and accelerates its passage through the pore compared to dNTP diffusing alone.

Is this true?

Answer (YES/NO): YES